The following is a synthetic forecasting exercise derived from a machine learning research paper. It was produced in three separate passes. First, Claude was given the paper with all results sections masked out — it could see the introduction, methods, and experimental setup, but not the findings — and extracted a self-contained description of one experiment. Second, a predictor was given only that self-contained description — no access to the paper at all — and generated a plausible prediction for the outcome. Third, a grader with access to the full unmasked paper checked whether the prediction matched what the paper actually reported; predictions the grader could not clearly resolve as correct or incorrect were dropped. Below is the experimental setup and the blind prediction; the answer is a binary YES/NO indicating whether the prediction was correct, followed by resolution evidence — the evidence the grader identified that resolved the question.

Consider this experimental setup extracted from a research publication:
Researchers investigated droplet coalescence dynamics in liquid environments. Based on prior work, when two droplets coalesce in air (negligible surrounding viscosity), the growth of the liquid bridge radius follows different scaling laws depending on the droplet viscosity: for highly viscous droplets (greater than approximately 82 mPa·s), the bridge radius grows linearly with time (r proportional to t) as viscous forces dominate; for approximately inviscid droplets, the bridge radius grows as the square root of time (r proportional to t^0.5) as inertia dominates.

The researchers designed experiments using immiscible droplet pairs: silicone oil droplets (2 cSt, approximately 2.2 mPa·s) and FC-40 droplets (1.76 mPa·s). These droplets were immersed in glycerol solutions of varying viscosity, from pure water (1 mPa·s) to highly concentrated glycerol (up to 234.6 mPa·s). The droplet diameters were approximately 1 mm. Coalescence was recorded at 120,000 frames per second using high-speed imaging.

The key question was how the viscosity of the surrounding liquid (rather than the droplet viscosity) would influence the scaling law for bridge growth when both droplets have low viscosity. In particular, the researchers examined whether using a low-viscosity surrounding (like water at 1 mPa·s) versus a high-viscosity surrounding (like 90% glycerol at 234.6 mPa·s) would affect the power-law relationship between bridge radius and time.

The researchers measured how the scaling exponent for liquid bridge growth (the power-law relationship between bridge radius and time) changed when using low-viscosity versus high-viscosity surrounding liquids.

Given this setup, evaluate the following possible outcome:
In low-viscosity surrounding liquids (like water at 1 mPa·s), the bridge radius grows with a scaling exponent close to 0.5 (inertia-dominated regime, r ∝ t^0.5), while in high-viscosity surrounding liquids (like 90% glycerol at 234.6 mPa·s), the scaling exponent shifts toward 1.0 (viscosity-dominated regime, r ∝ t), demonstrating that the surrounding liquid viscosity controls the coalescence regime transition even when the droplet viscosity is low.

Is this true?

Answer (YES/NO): NO